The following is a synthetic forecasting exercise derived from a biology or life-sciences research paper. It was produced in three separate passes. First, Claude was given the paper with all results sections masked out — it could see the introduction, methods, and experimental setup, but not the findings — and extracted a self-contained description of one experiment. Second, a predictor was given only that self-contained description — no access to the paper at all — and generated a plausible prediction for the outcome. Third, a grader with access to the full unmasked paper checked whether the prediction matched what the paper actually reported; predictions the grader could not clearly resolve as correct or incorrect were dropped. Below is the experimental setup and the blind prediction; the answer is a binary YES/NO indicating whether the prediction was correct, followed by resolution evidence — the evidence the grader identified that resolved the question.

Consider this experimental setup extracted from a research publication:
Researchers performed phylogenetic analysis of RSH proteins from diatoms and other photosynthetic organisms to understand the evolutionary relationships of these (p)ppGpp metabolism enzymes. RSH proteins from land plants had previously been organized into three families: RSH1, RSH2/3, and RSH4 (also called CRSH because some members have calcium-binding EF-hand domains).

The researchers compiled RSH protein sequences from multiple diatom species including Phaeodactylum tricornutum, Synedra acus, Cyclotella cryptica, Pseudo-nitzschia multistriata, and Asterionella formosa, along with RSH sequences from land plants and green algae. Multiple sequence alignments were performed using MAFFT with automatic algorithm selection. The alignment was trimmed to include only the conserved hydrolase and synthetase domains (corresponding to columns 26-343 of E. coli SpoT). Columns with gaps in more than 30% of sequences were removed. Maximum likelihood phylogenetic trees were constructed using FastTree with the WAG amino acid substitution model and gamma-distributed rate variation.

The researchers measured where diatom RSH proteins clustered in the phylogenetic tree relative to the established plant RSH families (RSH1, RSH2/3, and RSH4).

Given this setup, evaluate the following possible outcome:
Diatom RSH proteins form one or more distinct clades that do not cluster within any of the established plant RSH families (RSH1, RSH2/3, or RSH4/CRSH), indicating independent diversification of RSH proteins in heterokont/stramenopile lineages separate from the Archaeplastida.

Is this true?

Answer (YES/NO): NO